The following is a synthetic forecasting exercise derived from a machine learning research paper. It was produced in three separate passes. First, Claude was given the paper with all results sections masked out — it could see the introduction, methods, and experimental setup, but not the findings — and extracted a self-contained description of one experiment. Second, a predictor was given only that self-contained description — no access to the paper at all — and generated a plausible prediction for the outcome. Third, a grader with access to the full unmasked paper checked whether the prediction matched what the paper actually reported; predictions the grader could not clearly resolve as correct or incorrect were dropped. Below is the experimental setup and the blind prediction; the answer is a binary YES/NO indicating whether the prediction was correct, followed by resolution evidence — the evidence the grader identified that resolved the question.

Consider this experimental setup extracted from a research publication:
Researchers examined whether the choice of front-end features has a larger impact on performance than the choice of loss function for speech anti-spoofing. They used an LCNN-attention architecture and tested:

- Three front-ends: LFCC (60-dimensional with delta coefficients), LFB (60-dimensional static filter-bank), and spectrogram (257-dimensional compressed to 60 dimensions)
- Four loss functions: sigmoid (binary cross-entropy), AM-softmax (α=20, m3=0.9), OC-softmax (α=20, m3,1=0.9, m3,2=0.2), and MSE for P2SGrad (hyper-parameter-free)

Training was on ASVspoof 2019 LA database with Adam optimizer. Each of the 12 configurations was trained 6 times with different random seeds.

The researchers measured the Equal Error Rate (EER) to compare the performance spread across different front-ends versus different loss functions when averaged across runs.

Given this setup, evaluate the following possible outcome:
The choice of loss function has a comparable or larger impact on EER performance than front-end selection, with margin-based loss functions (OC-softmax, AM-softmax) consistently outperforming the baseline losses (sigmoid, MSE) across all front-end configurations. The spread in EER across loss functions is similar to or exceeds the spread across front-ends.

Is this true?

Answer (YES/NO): NO